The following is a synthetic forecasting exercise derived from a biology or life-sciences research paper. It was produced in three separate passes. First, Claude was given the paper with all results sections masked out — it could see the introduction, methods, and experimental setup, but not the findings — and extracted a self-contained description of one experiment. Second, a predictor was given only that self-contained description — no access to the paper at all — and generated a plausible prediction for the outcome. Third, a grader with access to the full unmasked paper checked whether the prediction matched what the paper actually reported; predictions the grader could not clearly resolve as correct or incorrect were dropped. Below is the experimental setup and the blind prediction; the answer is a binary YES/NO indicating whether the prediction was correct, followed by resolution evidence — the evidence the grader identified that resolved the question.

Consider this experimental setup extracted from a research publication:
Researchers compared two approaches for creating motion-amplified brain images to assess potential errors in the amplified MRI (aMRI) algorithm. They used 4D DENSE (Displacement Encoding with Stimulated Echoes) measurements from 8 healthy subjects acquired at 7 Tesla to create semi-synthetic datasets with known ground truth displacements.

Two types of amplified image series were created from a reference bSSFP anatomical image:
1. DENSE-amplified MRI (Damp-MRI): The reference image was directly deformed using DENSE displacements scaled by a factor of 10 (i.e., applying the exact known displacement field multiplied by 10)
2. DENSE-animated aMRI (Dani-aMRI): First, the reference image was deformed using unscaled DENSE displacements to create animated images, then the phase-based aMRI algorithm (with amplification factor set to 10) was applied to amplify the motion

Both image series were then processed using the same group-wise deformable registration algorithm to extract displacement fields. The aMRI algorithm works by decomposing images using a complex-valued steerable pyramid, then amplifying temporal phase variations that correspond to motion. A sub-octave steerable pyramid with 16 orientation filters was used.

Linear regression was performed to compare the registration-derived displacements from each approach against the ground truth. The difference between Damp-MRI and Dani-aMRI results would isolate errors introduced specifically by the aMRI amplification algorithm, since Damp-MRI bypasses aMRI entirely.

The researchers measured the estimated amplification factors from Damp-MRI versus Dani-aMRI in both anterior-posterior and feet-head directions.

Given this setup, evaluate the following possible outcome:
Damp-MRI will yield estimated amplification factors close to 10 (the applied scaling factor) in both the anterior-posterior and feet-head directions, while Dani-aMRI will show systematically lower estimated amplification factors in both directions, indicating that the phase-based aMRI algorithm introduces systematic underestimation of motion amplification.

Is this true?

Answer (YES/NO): NO